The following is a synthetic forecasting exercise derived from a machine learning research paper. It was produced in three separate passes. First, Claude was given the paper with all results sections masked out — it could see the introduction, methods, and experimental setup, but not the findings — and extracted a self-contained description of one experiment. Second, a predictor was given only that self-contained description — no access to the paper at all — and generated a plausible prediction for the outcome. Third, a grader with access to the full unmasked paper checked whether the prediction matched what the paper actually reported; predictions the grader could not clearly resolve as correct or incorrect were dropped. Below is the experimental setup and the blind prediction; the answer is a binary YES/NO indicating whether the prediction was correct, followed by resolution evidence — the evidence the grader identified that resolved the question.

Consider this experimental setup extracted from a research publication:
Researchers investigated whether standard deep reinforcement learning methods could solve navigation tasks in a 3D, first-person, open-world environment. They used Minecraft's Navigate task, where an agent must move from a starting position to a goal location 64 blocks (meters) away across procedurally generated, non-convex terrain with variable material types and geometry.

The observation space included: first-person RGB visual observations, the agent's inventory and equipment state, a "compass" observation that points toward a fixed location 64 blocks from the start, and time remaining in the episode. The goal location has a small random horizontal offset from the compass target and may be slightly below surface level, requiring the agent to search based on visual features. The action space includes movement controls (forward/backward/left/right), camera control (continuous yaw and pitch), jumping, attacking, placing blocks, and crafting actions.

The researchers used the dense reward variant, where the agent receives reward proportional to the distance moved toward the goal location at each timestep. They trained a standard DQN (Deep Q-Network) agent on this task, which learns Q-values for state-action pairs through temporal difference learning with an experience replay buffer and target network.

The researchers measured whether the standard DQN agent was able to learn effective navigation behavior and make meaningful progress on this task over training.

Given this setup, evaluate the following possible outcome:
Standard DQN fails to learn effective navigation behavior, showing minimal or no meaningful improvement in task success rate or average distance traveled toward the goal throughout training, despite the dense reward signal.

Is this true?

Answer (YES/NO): NO